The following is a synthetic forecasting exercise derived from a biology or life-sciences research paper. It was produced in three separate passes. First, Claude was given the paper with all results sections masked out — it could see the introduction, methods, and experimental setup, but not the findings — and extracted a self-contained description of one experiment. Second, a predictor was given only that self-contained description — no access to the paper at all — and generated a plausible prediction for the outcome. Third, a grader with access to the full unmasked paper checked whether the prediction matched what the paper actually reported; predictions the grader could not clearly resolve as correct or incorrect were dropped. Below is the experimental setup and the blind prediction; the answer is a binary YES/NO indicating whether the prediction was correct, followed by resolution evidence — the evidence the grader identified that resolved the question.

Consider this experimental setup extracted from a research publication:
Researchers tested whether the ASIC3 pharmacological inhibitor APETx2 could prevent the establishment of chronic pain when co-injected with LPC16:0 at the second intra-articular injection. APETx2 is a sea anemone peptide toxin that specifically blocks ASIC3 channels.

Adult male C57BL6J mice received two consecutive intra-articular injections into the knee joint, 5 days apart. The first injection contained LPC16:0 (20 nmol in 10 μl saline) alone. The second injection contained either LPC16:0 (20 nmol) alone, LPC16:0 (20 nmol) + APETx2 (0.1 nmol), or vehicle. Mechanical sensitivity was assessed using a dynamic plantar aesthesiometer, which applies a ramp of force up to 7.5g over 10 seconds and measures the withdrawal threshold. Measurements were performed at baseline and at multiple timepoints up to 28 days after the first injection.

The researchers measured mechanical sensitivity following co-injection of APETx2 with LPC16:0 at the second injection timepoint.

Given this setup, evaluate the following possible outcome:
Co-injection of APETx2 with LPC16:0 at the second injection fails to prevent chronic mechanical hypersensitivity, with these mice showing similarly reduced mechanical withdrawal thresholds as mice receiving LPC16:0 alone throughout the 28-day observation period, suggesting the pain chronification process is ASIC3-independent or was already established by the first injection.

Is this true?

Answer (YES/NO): NO